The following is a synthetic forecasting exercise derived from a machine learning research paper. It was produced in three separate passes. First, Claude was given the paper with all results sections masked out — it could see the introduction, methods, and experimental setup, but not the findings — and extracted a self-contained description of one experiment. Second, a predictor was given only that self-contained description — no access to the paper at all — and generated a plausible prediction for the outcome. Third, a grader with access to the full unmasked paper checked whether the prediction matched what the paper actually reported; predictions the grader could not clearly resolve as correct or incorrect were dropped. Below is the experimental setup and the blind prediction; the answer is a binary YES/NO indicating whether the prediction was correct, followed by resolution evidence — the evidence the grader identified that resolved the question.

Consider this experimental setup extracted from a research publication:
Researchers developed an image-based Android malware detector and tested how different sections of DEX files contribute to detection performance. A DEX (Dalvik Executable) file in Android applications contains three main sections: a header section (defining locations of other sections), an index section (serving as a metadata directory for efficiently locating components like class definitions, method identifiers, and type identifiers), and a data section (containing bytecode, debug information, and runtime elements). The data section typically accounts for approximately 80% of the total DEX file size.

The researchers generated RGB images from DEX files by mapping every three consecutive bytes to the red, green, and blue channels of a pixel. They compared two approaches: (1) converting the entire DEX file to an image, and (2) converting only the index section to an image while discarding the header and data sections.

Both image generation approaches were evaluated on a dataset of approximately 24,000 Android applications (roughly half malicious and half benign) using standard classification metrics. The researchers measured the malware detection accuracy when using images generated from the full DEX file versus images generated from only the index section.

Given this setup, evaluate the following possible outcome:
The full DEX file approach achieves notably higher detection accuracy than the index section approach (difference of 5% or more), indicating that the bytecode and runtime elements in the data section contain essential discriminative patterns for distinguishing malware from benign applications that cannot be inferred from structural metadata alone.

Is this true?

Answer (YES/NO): NO